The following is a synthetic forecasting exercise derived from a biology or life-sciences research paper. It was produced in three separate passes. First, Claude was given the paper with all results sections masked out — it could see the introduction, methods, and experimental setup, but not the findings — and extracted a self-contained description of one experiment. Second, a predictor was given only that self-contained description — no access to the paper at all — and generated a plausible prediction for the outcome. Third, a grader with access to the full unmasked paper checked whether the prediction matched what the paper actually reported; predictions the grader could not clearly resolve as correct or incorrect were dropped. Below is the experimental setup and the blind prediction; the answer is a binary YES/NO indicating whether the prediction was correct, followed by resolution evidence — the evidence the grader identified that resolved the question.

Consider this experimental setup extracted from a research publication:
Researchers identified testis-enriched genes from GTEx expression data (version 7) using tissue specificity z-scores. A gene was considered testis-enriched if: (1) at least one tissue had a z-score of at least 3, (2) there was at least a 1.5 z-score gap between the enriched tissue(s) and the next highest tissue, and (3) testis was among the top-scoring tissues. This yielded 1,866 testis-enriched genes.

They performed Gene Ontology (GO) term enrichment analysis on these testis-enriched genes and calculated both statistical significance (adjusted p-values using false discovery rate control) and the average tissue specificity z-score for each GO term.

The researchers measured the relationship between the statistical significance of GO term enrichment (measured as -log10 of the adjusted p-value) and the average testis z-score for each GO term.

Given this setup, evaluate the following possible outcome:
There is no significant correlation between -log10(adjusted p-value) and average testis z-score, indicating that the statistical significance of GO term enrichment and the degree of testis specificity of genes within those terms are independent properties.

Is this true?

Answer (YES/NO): NO